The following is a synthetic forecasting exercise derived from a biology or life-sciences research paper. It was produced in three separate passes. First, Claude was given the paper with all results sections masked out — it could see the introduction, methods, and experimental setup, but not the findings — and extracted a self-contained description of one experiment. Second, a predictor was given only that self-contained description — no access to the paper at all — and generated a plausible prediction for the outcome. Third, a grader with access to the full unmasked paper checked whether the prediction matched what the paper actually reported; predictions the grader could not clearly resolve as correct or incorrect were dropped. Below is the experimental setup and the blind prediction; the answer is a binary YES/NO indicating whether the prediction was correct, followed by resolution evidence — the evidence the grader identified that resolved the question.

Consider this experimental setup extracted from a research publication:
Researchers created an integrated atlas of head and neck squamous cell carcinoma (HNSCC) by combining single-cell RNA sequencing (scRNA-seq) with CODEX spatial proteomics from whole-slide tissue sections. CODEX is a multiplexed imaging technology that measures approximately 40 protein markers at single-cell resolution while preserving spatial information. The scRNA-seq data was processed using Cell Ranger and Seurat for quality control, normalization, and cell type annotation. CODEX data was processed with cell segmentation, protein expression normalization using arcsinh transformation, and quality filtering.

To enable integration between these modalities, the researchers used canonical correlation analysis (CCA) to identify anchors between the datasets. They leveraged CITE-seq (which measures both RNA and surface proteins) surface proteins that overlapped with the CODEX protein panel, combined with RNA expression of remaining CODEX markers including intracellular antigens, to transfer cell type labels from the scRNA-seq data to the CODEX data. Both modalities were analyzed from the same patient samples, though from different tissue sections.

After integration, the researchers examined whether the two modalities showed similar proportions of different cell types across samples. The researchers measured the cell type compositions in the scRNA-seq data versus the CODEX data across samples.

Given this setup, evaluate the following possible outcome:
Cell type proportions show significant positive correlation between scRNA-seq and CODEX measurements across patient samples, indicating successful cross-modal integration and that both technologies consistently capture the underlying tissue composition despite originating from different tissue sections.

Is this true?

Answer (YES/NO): NO